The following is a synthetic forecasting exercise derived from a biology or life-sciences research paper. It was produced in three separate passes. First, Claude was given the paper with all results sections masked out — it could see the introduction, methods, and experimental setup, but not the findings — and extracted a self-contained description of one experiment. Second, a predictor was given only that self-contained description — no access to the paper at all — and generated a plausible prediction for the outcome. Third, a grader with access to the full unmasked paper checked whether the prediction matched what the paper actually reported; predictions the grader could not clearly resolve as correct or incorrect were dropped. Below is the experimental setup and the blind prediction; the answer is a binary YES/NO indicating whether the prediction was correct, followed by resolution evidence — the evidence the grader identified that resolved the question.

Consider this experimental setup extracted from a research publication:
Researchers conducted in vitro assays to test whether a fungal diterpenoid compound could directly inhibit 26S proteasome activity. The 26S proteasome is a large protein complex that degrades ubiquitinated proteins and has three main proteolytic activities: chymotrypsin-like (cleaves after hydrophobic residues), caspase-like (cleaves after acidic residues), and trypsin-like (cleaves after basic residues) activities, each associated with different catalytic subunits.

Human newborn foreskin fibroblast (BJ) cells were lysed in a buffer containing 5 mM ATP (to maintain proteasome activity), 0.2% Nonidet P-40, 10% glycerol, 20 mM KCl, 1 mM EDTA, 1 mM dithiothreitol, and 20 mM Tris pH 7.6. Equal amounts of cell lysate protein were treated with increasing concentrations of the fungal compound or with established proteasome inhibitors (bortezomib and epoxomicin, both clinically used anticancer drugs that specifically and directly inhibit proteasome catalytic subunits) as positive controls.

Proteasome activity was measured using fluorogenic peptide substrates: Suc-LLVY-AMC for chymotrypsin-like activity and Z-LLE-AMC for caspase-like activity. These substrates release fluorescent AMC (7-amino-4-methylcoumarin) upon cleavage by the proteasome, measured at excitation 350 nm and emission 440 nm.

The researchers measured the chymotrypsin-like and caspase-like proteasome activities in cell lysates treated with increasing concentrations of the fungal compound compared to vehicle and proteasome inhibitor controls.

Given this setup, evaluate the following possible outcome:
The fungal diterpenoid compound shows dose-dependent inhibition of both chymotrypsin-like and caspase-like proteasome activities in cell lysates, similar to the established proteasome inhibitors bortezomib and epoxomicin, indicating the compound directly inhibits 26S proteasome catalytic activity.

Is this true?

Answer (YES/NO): YES